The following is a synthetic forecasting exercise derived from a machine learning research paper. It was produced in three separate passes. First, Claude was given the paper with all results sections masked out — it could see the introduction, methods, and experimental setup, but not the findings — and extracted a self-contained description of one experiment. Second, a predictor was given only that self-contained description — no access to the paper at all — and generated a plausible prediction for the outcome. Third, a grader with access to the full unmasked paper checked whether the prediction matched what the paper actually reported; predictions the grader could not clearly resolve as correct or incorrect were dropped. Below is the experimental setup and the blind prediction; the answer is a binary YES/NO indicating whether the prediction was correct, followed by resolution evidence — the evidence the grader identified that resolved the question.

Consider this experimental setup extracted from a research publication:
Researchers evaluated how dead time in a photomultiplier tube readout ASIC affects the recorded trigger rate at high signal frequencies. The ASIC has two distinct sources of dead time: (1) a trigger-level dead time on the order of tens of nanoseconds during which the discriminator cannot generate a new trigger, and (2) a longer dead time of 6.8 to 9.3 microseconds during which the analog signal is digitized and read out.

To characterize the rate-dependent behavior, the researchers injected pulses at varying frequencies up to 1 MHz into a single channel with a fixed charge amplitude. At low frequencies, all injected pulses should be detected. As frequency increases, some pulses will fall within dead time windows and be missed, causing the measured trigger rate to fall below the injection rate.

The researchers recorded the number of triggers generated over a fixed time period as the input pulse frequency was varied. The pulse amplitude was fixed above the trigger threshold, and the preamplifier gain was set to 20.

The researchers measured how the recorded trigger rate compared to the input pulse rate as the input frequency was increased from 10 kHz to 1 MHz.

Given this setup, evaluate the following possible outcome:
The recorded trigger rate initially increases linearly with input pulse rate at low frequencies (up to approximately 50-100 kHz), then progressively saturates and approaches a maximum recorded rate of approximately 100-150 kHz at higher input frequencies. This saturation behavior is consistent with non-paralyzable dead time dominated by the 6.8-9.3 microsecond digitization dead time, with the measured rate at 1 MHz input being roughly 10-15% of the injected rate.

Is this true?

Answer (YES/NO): NO